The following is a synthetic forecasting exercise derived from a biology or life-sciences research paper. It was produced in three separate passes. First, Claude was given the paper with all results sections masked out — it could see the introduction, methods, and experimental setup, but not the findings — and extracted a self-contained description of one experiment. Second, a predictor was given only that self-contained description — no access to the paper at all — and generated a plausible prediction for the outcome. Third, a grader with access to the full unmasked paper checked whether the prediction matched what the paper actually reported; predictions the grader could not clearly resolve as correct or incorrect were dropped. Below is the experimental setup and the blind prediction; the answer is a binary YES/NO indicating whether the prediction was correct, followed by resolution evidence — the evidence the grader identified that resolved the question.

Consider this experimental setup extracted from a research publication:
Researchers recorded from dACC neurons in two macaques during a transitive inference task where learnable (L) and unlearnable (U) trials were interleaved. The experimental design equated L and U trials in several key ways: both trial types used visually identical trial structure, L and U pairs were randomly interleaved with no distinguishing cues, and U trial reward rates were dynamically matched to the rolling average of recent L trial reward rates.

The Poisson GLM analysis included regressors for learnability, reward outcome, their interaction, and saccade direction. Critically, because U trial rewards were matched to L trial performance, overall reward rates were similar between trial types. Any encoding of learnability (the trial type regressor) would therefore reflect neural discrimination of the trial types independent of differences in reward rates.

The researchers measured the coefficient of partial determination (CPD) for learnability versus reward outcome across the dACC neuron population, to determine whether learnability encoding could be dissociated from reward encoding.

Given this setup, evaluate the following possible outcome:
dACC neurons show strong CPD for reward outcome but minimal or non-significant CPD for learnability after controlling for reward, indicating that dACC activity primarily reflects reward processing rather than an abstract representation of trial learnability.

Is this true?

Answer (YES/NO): NO